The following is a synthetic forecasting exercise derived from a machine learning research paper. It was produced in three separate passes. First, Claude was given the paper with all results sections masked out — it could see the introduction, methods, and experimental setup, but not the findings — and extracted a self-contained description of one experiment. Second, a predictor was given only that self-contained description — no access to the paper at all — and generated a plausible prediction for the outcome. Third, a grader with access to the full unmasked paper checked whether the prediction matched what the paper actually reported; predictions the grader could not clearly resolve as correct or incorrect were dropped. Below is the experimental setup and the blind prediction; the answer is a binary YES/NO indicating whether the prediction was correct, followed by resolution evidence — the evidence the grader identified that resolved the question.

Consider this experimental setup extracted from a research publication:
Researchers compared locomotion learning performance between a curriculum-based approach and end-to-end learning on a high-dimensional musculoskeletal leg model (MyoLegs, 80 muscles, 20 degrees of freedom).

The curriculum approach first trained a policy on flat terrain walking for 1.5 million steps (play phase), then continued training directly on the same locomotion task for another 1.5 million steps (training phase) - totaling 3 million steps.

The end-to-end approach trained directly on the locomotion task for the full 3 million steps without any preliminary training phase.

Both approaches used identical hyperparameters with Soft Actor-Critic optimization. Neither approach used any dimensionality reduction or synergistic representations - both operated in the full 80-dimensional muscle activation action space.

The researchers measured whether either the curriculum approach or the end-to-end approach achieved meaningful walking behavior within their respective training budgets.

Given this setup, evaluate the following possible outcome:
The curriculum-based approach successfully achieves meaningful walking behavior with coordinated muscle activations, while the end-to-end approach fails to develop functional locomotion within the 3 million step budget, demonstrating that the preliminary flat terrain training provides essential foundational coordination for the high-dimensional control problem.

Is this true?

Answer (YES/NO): NO